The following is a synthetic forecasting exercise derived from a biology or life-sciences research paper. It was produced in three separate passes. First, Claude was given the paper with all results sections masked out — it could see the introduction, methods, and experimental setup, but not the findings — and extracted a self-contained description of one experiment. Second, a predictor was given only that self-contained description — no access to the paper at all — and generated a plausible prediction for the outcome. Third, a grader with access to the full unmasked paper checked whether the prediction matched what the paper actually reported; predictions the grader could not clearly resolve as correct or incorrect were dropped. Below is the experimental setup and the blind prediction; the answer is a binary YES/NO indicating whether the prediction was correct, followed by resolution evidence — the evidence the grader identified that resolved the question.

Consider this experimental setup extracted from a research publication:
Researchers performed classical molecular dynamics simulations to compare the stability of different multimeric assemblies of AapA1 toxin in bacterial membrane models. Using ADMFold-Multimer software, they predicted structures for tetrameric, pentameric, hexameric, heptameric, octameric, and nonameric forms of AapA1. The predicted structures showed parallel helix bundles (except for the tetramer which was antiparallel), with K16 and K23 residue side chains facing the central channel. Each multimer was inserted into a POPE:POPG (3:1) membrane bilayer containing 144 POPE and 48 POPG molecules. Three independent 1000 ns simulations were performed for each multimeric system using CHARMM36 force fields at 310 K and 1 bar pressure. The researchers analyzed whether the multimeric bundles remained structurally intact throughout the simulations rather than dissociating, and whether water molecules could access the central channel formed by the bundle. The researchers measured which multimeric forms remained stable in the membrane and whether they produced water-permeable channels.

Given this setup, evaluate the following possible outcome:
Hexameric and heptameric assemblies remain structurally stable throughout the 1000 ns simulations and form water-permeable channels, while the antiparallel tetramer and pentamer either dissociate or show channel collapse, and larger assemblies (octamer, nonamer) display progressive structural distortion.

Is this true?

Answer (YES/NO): NO